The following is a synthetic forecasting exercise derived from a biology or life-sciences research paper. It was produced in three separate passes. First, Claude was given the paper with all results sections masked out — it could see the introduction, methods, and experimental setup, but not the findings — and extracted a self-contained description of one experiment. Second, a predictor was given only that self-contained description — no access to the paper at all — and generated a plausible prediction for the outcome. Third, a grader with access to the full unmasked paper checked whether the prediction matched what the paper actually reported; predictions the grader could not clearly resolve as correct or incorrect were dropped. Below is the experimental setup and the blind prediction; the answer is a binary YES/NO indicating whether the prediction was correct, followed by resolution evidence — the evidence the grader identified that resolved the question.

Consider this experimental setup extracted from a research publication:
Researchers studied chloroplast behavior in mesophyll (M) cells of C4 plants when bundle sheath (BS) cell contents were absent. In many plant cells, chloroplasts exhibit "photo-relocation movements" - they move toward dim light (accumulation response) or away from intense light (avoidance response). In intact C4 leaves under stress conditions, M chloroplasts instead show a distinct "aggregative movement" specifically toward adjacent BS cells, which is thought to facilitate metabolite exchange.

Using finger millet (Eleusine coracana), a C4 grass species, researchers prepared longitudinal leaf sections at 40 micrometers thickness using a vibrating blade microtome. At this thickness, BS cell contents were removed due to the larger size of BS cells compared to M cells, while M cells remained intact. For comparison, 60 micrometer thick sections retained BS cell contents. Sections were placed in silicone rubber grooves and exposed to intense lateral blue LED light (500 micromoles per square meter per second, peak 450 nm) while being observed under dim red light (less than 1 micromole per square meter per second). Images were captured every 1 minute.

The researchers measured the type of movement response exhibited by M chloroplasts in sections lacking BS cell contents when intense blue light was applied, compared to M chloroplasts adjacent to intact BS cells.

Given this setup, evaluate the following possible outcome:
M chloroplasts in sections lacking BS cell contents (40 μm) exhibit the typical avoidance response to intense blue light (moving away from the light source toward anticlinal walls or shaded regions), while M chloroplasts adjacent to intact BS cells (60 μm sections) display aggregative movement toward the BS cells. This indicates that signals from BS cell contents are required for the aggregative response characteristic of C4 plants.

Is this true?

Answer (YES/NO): YES